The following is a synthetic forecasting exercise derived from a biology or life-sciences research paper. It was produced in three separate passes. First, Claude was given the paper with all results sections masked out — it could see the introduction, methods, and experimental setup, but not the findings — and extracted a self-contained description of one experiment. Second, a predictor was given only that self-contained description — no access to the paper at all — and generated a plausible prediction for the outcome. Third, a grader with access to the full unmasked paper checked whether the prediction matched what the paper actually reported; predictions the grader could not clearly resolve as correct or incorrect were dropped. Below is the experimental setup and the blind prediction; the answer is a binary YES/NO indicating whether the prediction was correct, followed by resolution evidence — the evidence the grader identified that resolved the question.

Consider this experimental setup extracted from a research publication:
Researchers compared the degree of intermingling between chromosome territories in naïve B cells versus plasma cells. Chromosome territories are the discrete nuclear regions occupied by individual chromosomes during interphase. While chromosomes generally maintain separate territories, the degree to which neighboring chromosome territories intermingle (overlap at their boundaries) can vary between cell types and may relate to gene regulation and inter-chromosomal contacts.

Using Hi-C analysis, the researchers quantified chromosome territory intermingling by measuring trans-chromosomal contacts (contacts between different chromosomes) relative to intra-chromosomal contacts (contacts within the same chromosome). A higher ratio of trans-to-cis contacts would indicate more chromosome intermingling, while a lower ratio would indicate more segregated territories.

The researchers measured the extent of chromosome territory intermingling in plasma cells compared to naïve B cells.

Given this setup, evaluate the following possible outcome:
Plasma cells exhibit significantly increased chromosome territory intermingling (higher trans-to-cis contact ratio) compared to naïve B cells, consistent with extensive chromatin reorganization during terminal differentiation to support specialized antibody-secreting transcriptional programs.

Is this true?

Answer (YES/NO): YES